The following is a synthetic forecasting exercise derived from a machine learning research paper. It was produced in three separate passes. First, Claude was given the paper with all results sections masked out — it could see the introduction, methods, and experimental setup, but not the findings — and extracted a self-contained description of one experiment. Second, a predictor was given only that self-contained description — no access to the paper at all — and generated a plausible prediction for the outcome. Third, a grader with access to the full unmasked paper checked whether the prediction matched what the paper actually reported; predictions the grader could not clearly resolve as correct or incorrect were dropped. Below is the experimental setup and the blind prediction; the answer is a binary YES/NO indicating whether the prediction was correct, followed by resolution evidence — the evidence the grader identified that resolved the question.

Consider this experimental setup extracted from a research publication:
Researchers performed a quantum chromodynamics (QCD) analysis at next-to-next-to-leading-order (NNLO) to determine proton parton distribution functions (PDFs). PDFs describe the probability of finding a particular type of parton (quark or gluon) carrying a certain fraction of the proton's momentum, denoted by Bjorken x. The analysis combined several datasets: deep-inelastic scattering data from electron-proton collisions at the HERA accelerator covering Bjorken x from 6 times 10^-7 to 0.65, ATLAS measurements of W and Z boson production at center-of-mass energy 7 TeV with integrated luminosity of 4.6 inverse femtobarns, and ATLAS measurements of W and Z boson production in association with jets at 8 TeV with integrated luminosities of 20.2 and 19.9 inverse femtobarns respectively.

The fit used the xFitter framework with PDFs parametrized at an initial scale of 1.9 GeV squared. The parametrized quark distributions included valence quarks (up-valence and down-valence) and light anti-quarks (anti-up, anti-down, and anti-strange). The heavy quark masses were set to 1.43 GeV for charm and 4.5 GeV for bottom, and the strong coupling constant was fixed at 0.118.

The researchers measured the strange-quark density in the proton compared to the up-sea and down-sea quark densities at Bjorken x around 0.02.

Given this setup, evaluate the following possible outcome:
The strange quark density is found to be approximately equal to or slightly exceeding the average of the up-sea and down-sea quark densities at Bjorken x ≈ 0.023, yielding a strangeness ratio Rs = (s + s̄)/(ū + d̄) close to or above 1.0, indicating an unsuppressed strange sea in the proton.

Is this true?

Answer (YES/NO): YES